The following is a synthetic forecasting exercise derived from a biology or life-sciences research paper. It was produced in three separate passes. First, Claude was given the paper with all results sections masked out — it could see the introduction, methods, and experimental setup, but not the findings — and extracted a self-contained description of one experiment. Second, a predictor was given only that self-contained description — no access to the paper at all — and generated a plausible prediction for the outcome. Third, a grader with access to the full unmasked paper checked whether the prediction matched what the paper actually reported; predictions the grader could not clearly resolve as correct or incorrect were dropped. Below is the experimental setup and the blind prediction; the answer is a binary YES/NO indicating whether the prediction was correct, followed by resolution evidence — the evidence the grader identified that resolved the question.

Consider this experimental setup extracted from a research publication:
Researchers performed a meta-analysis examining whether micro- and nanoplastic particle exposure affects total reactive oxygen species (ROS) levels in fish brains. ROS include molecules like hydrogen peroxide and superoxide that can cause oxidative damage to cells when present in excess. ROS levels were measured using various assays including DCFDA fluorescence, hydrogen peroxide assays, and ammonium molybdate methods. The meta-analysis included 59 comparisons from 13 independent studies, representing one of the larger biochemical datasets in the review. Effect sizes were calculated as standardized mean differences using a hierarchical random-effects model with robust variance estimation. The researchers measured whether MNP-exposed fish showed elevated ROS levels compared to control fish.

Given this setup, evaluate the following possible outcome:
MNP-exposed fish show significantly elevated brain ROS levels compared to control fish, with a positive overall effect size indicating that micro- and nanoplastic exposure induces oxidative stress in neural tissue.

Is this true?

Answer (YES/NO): NO